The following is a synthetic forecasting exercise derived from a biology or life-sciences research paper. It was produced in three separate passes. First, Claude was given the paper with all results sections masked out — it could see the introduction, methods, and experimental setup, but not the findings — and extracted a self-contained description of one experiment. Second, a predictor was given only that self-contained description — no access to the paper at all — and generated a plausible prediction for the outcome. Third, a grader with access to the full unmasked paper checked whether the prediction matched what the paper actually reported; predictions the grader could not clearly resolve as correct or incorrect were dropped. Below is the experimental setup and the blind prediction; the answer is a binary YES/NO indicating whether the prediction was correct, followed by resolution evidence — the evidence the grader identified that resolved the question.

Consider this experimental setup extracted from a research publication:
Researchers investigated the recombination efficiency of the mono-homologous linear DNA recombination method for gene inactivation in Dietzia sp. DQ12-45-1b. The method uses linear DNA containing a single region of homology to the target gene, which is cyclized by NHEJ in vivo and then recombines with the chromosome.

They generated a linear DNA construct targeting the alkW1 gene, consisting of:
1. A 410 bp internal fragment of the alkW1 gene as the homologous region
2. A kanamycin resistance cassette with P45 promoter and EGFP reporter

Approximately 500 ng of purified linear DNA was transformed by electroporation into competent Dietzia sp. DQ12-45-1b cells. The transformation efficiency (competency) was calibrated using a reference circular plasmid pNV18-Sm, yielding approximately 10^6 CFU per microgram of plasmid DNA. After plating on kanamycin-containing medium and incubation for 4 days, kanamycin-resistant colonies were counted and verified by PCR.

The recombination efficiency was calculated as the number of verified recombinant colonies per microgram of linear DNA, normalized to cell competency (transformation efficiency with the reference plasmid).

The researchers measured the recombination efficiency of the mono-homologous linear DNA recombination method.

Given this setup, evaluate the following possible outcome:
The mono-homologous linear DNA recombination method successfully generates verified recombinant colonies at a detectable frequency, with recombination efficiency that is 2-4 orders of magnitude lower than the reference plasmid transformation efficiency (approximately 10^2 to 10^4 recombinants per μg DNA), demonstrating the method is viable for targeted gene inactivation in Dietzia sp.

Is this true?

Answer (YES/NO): NO